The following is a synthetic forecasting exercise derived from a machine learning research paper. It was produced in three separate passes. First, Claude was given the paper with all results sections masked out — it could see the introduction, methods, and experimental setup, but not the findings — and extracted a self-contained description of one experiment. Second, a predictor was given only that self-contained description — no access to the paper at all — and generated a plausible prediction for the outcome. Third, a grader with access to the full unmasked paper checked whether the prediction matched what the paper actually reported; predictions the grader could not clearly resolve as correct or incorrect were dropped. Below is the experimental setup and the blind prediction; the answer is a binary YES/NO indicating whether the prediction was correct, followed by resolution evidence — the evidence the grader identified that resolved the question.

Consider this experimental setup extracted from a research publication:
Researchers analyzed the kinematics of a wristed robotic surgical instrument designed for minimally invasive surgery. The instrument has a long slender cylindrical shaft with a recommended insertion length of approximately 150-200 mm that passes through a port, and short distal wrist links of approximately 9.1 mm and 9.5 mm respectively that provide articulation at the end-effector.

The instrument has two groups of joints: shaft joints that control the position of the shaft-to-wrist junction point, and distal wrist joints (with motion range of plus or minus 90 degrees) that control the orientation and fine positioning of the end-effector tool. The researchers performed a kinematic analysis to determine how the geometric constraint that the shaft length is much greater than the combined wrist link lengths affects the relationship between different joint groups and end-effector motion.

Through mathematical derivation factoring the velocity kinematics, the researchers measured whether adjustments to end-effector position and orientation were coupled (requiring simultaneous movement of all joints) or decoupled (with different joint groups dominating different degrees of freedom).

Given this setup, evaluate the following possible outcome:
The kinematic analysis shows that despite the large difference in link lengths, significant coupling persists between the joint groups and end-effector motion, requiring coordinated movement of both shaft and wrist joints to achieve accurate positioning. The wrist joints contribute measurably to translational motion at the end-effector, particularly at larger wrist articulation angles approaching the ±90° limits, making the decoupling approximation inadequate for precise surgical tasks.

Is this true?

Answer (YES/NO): NO